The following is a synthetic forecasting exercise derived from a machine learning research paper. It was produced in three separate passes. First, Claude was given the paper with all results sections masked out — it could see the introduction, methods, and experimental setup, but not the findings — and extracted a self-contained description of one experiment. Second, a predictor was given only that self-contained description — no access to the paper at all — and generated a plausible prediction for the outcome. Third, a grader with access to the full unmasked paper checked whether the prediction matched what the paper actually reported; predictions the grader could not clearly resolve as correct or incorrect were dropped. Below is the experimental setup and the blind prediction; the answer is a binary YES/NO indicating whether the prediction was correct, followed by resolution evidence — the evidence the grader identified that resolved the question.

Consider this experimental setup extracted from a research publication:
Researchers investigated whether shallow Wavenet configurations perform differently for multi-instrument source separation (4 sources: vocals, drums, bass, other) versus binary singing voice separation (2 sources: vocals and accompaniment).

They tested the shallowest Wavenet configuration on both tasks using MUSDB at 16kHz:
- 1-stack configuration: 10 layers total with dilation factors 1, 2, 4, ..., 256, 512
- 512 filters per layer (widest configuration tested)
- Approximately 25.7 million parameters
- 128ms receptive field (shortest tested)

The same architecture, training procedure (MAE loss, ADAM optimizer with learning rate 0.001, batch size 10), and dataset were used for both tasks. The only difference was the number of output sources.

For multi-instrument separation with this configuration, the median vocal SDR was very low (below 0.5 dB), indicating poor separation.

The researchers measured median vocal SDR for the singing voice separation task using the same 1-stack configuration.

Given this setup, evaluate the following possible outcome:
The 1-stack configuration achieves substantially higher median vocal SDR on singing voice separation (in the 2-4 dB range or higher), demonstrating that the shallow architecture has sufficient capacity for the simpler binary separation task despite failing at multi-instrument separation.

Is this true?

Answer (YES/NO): YES